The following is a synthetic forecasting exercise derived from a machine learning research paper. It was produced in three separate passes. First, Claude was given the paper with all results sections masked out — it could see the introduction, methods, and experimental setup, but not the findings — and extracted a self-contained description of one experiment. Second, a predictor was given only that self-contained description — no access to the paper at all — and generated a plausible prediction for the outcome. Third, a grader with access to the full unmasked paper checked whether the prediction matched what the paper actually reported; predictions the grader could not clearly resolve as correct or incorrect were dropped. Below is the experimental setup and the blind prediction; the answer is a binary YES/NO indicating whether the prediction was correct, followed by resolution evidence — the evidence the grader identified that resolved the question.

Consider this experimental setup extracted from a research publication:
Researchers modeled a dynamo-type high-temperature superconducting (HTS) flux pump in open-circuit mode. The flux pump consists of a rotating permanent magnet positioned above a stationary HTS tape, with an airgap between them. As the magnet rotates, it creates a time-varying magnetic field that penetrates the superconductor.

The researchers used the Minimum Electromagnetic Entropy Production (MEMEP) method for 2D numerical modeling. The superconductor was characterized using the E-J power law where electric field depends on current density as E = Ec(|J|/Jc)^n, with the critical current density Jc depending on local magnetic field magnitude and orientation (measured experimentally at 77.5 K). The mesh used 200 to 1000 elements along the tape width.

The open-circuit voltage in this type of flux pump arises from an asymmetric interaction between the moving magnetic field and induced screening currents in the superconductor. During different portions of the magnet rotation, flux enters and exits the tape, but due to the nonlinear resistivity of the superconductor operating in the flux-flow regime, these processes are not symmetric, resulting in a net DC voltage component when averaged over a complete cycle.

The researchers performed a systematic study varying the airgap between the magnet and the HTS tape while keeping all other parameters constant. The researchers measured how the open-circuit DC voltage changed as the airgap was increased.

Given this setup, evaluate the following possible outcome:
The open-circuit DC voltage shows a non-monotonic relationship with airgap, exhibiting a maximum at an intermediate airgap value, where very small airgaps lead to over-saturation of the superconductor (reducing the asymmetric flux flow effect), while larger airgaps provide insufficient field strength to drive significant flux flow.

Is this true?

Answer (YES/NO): NO